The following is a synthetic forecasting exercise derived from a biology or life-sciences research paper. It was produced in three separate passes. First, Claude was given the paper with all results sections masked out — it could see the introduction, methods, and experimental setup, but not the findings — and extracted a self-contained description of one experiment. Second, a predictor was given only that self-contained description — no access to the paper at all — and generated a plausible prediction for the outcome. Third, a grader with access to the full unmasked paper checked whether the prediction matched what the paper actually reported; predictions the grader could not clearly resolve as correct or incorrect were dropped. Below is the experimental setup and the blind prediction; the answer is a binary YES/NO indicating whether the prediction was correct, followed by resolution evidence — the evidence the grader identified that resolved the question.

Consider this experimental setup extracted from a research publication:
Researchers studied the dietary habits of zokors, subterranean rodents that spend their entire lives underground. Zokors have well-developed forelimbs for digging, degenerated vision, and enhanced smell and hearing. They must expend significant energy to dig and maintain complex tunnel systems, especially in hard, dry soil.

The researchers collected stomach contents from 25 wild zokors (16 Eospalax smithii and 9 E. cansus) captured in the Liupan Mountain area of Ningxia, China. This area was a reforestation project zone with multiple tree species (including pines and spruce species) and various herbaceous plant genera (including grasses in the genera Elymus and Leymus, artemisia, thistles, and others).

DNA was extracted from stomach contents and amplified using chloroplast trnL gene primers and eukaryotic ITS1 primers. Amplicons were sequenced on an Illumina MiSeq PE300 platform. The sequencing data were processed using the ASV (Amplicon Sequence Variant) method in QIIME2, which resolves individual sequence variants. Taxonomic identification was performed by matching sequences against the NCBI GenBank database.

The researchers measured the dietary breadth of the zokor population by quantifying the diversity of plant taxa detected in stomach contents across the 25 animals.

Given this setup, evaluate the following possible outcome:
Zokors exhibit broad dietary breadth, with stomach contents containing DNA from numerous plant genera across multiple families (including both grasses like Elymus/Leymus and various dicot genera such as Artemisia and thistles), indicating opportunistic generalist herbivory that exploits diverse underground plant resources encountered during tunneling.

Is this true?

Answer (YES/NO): YES